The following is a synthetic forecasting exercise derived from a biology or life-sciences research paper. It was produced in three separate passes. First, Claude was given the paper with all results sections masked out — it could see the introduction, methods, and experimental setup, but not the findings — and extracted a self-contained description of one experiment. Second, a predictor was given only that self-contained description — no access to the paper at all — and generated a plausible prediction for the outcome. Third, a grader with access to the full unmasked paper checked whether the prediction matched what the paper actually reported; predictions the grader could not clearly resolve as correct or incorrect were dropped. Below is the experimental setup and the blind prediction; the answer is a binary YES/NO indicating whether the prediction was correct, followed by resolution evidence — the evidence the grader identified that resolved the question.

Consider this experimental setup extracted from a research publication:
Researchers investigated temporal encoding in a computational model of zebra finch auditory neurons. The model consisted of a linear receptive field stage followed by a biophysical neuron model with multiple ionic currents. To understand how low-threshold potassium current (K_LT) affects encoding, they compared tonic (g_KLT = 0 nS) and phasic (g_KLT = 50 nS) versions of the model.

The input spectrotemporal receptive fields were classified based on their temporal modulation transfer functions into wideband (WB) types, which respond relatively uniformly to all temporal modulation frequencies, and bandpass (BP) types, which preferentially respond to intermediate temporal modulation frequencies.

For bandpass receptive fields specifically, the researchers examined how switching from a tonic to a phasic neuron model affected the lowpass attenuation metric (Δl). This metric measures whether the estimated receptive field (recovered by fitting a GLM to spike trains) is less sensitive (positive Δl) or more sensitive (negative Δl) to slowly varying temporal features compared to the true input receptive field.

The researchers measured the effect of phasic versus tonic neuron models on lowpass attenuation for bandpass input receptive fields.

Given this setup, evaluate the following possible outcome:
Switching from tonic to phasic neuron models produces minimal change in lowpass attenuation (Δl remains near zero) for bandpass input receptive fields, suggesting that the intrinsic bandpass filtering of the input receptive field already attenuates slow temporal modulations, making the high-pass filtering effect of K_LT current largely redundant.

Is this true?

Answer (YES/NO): NO